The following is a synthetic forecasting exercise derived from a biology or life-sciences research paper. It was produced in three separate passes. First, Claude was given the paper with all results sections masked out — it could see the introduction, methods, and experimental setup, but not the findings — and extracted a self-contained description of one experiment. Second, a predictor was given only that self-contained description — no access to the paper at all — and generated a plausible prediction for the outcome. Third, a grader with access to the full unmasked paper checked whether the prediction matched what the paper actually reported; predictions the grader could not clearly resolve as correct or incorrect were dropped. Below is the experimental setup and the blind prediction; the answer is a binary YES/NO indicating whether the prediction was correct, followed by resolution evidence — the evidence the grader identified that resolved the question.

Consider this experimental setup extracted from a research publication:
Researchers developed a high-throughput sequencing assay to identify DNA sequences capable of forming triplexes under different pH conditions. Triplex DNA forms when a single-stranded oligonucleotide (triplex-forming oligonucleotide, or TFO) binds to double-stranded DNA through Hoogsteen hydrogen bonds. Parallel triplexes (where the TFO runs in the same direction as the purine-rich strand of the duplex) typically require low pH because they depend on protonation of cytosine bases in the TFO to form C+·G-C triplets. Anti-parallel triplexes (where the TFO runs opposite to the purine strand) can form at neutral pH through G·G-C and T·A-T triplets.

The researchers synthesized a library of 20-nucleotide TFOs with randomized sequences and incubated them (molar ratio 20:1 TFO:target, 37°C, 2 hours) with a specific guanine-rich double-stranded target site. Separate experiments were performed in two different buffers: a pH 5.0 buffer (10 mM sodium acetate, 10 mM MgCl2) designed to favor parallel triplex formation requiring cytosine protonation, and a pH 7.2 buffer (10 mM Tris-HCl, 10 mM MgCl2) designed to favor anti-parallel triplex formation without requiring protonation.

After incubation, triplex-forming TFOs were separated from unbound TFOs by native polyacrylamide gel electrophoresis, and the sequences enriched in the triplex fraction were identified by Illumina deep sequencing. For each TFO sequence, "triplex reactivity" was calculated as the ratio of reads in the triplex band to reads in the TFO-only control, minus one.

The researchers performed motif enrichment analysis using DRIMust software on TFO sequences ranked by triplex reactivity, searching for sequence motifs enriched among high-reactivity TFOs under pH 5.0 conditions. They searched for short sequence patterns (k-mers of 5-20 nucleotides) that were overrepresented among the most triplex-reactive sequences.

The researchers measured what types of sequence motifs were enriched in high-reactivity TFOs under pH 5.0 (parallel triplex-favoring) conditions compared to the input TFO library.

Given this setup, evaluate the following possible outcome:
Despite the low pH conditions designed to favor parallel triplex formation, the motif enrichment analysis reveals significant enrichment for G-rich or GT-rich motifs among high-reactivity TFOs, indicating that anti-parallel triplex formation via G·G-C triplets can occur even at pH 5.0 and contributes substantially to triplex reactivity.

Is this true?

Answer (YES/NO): YES